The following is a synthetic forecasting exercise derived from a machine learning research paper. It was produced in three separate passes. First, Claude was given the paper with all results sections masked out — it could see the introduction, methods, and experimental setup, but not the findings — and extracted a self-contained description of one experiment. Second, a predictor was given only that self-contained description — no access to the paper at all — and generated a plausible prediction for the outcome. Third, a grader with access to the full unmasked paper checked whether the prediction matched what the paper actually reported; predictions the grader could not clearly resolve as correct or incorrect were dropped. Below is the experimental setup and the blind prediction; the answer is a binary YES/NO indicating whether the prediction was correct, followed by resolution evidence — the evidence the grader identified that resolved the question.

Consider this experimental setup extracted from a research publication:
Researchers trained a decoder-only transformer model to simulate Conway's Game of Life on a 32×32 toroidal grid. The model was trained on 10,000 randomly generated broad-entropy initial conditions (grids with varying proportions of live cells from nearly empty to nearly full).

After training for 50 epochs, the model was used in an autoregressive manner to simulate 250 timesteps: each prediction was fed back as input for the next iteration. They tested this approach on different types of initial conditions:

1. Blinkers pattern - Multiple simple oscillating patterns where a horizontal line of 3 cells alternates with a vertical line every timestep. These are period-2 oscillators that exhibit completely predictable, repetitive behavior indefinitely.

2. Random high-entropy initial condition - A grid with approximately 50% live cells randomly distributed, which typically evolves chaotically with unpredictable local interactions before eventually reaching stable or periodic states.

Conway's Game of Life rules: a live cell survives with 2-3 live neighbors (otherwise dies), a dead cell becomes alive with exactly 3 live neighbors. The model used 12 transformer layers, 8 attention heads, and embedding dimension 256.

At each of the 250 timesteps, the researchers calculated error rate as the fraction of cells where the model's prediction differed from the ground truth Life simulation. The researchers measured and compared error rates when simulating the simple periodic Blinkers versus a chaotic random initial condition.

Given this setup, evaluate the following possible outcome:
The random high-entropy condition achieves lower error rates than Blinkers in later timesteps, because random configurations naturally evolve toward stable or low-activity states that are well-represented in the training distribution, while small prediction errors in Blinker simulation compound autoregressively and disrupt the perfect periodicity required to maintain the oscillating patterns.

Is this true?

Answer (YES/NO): NO